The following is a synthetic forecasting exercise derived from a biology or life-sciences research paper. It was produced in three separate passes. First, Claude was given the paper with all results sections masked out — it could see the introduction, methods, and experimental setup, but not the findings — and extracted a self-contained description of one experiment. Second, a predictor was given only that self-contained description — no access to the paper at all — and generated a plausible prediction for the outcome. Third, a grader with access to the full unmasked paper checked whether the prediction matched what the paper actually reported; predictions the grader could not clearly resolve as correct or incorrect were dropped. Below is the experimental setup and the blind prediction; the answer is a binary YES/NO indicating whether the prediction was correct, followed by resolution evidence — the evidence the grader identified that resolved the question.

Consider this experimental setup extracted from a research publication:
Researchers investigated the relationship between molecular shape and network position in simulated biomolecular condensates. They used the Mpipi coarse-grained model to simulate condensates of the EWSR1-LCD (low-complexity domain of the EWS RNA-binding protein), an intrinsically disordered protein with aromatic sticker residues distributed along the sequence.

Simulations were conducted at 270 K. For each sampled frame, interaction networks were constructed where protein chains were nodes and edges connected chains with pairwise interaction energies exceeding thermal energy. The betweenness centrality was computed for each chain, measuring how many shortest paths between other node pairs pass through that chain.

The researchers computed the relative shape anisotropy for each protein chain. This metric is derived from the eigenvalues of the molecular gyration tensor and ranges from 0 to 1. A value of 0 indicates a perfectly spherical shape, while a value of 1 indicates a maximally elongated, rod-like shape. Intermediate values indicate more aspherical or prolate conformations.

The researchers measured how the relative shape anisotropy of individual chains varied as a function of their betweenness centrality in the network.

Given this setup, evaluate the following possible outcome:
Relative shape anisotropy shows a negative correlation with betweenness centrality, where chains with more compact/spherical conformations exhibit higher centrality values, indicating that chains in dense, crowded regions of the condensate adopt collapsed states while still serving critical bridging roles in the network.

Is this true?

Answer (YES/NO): NO